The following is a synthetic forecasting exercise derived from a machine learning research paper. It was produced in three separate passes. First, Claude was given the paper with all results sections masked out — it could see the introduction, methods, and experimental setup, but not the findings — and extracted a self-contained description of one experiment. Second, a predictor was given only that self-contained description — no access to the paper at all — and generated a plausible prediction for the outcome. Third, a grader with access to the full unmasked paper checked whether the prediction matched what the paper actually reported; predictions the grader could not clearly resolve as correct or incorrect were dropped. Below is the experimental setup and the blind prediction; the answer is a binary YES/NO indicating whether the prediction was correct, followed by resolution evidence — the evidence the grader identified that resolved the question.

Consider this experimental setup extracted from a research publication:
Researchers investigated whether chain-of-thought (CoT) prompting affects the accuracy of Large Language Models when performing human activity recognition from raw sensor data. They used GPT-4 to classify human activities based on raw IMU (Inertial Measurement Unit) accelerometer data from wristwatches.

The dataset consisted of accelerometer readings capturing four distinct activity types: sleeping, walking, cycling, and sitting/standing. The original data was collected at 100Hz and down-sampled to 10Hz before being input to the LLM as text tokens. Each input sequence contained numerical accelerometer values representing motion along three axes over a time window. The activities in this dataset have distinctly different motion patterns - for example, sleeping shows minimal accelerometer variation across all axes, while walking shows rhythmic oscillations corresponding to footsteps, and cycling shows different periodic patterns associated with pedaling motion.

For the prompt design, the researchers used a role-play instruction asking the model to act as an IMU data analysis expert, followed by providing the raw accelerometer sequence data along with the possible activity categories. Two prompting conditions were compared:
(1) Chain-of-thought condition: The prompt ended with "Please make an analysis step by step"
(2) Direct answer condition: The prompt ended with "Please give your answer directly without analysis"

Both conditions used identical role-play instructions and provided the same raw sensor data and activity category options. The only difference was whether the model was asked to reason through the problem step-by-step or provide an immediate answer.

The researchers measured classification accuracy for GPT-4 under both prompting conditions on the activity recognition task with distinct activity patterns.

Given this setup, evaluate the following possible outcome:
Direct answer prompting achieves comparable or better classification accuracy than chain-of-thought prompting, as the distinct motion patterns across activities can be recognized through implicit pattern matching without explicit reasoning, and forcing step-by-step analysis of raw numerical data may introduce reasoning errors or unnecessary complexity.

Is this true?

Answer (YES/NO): NO